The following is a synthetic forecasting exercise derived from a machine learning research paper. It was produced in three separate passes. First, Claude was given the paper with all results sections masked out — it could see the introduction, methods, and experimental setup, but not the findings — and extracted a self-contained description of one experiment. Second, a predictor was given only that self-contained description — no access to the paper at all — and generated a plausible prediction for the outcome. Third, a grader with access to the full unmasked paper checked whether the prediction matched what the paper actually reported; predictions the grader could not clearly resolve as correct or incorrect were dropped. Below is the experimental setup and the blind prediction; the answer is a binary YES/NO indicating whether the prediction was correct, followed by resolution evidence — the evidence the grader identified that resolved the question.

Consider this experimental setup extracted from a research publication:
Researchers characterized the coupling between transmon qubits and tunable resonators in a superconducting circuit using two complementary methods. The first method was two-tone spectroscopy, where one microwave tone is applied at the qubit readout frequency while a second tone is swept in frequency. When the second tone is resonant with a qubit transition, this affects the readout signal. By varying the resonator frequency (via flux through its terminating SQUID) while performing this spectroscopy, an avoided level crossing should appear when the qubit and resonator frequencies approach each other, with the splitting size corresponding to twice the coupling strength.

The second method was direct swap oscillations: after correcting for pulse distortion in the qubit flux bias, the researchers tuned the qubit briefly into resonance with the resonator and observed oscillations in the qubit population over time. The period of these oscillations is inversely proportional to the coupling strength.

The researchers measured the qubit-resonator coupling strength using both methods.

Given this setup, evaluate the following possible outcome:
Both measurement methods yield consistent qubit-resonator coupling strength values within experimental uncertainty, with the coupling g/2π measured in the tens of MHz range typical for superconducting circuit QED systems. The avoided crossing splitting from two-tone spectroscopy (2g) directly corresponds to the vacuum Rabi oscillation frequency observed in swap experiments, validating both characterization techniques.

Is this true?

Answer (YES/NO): NO